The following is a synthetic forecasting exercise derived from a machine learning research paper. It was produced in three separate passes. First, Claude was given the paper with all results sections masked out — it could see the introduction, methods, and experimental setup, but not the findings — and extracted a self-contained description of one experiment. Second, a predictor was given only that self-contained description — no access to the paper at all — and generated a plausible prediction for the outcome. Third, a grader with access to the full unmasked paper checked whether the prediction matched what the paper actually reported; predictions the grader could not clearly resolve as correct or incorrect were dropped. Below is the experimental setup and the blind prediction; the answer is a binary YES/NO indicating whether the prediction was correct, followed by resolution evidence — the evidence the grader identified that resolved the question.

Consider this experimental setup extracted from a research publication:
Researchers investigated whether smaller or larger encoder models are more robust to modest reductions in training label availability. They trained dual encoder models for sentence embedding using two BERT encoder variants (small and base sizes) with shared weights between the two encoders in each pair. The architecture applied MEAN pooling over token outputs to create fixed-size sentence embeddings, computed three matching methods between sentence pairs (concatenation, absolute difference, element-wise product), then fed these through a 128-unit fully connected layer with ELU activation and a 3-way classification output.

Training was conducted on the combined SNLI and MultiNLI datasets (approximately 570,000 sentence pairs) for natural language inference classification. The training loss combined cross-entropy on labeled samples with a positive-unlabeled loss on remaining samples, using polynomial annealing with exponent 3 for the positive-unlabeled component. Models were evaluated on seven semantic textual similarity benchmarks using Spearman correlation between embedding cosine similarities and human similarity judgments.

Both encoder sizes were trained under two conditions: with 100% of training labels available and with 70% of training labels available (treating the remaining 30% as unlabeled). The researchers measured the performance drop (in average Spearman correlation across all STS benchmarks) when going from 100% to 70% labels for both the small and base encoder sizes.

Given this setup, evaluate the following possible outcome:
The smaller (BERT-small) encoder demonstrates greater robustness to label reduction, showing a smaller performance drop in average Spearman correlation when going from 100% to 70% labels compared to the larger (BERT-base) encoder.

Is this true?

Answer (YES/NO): NO